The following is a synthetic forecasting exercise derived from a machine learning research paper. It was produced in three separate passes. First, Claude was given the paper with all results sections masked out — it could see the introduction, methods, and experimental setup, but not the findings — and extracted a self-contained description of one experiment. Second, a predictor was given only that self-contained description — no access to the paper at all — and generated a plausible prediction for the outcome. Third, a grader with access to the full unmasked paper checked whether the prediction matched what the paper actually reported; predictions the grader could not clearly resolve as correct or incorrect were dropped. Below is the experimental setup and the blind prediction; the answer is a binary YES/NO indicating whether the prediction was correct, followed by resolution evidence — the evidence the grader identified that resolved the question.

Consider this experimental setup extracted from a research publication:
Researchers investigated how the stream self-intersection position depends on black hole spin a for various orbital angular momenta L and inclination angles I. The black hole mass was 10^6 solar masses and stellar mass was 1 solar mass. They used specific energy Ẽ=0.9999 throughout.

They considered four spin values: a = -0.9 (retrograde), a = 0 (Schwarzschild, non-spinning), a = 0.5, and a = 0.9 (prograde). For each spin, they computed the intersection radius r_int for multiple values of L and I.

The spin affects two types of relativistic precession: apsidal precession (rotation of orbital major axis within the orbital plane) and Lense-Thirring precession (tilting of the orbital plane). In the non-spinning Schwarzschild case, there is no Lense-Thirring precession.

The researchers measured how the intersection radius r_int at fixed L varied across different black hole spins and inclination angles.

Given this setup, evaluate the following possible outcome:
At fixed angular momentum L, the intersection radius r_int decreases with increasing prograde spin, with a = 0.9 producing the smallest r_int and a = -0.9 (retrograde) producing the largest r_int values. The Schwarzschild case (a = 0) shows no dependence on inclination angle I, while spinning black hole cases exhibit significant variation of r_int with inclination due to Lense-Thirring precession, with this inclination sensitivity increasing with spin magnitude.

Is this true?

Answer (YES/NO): NO